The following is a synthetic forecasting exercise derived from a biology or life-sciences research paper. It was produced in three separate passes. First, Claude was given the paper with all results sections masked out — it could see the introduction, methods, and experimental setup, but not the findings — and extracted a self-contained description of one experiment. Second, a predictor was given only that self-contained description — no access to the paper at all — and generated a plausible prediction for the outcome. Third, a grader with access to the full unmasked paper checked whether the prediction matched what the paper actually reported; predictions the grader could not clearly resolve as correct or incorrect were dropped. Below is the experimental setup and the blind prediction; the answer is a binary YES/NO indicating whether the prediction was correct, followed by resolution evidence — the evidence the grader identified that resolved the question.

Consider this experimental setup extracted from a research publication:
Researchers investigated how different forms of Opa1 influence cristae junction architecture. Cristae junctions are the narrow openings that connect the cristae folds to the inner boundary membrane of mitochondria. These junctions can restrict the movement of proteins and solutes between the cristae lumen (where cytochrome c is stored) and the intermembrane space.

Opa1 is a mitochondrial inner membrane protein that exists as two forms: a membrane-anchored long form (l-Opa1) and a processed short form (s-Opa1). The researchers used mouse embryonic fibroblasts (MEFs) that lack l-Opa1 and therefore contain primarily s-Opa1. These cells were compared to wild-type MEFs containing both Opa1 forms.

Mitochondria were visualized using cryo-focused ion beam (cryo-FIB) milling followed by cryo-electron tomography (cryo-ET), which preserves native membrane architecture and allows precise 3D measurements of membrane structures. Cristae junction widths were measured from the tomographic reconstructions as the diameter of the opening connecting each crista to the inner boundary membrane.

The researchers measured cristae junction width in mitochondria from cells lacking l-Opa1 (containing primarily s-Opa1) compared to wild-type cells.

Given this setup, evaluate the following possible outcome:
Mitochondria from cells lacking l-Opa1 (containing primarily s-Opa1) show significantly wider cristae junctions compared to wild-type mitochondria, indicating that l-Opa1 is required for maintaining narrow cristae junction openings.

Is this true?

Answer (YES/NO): YES